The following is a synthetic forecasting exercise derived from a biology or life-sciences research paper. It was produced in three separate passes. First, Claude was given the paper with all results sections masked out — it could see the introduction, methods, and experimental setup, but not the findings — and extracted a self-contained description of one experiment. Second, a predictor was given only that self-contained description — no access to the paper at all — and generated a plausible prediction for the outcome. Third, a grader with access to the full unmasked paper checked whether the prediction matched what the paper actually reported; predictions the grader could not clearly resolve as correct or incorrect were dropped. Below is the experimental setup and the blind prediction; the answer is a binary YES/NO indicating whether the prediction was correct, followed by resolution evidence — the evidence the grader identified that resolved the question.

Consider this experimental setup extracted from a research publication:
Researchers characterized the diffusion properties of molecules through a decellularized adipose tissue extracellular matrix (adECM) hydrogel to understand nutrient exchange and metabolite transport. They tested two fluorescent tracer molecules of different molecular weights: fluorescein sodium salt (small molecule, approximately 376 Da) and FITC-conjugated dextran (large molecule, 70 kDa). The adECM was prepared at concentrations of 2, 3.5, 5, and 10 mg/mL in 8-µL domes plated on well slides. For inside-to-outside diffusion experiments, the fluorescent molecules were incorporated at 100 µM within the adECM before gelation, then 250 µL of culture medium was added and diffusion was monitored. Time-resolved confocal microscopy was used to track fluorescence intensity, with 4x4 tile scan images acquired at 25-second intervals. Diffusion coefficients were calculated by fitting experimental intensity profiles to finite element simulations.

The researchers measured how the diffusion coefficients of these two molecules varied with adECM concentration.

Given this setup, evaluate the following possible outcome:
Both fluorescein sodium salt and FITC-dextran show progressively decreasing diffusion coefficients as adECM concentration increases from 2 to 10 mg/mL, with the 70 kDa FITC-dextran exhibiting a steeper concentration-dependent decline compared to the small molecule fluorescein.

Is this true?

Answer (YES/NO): YES